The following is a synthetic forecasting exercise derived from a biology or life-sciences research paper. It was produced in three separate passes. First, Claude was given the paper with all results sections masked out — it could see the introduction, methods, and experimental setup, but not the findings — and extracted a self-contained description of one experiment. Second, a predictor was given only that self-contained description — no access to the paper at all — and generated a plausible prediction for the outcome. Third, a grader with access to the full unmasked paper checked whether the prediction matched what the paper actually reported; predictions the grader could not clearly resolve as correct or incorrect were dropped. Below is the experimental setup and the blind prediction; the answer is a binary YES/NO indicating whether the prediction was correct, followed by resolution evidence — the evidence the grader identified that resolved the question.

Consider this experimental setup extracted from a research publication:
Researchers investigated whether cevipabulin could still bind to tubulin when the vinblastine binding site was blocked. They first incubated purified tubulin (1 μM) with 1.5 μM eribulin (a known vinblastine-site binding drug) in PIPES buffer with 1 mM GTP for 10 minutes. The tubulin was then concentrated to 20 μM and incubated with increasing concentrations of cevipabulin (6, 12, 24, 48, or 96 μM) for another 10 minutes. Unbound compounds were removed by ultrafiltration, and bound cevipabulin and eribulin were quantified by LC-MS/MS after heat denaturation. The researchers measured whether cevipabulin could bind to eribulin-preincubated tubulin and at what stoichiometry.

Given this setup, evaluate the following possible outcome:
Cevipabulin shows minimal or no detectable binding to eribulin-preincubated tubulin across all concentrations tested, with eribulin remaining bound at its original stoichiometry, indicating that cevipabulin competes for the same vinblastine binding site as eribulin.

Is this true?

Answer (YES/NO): NO